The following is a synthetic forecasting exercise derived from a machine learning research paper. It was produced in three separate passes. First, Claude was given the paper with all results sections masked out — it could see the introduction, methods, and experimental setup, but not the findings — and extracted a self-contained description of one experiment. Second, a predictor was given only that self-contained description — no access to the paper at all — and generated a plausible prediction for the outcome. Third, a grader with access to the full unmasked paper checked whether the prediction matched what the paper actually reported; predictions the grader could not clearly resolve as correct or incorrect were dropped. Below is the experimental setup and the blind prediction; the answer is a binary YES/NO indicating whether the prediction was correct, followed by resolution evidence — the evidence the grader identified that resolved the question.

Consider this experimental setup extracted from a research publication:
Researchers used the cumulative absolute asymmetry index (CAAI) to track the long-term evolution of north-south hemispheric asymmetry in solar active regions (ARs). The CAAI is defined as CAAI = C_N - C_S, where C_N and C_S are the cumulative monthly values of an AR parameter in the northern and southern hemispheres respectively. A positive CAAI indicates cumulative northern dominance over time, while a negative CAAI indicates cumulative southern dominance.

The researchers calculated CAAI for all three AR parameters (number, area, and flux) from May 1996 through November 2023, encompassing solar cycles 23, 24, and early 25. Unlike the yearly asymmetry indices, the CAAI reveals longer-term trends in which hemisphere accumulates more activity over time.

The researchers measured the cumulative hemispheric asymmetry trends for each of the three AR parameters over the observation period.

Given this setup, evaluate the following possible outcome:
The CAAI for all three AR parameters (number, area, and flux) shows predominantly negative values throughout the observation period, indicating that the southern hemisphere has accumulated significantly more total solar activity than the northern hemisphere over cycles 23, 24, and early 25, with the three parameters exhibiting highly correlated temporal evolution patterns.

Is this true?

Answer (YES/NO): NO